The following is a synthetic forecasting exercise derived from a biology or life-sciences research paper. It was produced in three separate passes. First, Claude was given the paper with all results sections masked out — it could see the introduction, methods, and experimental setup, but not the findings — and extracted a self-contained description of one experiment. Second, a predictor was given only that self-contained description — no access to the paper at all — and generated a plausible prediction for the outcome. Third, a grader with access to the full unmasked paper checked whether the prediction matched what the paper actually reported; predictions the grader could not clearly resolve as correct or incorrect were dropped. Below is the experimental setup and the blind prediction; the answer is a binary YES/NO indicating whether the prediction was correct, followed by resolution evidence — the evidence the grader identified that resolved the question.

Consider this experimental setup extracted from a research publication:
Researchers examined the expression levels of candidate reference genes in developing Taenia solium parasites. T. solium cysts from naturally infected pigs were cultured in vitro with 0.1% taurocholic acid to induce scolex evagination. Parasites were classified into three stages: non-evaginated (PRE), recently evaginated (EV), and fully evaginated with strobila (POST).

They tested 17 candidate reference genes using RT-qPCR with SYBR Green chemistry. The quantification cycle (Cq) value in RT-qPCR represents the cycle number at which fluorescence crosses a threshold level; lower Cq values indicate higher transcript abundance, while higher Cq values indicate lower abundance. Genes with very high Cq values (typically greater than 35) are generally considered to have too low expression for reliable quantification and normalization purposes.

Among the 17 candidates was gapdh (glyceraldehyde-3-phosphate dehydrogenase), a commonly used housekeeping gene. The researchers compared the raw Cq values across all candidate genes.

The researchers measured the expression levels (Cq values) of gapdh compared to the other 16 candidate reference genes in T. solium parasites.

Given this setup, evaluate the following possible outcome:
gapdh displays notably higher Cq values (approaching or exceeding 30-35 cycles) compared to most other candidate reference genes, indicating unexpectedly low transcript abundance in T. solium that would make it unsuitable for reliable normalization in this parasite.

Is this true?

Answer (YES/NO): YES